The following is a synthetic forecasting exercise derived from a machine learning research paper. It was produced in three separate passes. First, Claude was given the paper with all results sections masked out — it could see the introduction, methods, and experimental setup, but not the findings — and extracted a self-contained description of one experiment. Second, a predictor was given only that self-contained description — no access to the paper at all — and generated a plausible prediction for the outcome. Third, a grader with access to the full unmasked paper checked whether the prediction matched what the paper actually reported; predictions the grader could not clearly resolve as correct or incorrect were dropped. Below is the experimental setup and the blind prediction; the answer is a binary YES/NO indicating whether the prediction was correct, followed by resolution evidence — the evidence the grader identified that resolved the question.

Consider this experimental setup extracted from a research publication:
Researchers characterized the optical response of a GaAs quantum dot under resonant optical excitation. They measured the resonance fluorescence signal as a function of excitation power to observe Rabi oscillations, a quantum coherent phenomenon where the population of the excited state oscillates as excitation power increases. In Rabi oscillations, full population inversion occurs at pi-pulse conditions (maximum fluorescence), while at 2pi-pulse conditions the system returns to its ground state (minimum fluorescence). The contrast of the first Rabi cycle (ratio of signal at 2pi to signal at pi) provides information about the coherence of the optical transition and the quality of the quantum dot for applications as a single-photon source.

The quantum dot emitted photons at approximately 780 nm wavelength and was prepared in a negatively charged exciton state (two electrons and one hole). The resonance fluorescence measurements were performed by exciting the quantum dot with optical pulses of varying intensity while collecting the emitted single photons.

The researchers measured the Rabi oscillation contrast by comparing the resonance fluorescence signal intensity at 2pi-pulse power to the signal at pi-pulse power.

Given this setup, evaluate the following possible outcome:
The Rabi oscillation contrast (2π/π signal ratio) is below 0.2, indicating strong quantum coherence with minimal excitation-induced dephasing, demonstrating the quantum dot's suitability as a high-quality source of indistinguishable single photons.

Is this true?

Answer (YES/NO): YES